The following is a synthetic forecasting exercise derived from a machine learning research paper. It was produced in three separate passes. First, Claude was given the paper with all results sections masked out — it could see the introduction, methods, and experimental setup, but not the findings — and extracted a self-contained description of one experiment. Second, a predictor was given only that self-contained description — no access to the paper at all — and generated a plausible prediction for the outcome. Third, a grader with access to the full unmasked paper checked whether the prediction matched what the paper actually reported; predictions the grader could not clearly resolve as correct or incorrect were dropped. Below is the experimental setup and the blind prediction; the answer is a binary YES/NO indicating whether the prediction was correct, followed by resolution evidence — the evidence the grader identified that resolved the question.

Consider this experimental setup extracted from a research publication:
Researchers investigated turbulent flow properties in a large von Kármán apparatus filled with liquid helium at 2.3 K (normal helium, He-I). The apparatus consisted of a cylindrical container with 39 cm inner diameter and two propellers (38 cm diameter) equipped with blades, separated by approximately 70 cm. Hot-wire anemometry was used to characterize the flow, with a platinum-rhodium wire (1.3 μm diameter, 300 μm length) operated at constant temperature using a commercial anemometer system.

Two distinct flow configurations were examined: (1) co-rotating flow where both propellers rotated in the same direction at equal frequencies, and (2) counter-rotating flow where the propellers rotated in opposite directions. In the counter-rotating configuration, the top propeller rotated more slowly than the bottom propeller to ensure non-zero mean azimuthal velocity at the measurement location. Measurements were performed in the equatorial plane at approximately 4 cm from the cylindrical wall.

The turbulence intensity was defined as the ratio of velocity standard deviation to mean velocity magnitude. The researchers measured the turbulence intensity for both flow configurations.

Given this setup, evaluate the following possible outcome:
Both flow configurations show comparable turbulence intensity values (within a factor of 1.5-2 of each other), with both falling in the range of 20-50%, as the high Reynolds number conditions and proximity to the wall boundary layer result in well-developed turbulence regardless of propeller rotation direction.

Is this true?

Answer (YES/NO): NO